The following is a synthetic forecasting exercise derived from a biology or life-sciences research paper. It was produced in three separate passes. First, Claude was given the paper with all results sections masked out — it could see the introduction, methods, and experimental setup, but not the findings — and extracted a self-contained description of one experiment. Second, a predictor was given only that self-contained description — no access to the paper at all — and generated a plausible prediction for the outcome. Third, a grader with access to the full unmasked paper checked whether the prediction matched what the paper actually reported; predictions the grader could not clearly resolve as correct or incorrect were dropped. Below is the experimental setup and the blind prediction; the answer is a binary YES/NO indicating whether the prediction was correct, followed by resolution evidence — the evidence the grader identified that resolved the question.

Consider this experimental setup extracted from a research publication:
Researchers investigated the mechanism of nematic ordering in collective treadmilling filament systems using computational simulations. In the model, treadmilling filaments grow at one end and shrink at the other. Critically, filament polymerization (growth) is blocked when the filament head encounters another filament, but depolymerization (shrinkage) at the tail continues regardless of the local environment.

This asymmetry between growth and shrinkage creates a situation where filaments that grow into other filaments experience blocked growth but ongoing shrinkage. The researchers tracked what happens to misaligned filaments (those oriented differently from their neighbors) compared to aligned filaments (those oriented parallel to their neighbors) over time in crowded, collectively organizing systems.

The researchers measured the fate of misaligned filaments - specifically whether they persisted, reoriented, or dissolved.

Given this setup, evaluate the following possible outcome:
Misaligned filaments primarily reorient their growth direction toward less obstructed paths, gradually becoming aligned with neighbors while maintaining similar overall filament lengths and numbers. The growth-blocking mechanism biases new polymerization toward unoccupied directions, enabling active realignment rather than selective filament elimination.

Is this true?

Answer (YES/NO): NO